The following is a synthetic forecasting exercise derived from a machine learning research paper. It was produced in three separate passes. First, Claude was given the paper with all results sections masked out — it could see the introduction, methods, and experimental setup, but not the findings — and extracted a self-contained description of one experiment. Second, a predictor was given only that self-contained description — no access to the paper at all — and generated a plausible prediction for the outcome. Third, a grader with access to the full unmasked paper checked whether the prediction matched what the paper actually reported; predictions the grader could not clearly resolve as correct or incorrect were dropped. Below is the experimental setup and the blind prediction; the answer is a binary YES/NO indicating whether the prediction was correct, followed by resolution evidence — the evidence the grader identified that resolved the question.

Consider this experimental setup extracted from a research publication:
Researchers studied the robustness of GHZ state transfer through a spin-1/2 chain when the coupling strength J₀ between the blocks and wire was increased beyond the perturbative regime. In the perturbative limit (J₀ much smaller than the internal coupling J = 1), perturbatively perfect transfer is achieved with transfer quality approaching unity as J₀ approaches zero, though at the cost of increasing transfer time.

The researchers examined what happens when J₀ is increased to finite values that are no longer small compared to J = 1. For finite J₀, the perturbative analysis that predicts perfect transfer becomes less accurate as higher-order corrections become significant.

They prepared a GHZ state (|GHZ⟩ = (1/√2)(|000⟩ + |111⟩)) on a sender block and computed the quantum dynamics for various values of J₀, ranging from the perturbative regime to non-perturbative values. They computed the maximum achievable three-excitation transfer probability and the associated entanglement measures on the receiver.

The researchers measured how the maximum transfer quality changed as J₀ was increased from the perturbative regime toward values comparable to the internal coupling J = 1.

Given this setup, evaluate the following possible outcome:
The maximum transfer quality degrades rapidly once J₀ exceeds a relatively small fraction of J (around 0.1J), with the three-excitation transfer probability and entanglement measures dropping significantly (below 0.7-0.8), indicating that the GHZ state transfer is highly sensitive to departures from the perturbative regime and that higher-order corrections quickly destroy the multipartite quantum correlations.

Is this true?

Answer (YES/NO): YES